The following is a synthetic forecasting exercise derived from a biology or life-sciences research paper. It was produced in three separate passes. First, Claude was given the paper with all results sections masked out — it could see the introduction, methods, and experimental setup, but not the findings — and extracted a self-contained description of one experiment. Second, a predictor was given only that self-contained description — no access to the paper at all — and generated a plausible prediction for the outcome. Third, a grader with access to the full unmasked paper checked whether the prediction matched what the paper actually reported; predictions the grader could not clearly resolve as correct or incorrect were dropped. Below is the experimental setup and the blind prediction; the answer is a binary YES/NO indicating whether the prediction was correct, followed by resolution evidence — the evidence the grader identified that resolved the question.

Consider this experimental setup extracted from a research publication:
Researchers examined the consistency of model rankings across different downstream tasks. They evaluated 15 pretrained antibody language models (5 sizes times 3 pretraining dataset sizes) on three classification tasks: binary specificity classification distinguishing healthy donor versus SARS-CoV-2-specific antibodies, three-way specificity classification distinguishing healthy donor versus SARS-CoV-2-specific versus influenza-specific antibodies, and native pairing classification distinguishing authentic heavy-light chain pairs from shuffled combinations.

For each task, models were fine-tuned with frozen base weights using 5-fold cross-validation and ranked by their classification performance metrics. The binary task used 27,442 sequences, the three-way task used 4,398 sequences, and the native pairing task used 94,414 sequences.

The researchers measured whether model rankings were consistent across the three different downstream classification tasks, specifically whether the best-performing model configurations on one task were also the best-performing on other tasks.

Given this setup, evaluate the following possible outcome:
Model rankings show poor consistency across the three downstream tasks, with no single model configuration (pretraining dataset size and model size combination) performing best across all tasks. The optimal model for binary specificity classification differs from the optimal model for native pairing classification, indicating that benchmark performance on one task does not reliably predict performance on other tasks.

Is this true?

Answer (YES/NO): NO